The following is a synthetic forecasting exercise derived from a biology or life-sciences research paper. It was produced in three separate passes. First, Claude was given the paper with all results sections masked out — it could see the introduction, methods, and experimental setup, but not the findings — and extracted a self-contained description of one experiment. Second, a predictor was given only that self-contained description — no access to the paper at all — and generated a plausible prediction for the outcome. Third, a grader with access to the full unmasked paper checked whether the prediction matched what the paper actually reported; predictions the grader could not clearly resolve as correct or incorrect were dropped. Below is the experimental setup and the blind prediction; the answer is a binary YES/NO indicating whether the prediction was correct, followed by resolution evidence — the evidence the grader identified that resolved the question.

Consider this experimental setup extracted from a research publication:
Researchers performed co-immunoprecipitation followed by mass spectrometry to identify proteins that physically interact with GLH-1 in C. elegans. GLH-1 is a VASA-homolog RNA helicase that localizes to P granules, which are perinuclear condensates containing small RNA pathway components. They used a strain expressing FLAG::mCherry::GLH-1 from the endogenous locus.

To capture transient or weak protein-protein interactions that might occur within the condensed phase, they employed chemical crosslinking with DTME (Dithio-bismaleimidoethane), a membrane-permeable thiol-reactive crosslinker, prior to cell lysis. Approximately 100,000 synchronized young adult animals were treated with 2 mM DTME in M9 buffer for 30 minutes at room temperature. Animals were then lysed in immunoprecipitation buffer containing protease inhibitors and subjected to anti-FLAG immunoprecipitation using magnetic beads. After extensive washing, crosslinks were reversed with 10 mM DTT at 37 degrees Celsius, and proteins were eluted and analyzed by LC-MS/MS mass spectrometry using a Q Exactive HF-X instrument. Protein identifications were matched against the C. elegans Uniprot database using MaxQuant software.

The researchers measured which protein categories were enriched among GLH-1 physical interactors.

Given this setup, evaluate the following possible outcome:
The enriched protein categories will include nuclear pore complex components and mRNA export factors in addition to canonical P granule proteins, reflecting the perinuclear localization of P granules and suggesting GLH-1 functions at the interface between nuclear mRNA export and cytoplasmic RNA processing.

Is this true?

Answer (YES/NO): NO